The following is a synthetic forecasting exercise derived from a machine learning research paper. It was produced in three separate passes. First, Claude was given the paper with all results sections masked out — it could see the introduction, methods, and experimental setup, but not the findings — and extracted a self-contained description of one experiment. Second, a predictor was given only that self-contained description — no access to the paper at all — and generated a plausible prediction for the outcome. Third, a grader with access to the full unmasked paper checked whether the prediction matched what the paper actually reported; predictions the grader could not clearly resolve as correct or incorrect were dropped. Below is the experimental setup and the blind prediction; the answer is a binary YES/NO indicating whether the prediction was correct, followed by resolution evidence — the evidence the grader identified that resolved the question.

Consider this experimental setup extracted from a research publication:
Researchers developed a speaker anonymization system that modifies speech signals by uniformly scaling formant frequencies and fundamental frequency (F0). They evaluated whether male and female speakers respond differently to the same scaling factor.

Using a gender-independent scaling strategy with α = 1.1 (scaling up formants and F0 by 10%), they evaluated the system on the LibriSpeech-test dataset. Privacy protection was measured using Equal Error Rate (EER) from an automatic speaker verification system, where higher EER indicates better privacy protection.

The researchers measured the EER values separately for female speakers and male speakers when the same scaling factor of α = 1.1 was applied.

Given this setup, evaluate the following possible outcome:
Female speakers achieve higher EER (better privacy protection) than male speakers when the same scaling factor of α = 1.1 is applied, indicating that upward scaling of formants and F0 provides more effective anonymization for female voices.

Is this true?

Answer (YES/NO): NO